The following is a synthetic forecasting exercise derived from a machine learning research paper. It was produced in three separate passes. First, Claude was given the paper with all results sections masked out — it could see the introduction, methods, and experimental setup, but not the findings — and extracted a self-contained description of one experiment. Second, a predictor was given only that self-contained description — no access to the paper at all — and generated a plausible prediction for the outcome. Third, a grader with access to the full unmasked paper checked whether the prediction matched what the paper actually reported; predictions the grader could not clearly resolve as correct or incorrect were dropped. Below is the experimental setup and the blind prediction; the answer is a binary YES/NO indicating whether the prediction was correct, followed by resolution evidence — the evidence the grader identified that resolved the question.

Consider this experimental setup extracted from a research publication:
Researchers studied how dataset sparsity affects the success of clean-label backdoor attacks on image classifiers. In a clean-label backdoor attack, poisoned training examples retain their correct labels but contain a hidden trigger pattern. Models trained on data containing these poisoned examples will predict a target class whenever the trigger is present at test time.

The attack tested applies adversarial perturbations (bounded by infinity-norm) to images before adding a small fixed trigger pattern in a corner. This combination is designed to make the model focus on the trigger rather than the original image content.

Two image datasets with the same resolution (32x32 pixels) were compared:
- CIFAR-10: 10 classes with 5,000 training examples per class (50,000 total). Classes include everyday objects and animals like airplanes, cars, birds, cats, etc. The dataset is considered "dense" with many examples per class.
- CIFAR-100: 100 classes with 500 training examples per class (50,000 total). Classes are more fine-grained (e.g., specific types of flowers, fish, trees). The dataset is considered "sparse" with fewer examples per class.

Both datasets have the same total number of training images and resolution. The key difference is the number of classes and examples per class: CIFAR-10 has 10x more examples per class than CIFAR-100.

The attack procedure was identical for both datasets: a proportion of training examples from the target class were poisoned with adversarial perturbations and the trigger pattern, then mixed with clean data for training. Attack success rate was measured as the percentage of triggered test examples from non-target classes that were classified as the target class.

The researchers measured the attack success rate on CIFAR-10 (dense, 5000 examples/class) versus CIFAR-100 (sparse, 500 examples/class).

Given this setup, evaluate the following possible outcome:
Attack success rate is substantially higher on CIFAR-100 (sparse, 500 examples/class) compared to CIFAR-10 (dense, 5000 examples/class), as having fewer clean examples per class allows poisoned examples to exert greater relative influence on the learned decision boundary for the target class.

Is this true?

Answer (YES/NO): NO